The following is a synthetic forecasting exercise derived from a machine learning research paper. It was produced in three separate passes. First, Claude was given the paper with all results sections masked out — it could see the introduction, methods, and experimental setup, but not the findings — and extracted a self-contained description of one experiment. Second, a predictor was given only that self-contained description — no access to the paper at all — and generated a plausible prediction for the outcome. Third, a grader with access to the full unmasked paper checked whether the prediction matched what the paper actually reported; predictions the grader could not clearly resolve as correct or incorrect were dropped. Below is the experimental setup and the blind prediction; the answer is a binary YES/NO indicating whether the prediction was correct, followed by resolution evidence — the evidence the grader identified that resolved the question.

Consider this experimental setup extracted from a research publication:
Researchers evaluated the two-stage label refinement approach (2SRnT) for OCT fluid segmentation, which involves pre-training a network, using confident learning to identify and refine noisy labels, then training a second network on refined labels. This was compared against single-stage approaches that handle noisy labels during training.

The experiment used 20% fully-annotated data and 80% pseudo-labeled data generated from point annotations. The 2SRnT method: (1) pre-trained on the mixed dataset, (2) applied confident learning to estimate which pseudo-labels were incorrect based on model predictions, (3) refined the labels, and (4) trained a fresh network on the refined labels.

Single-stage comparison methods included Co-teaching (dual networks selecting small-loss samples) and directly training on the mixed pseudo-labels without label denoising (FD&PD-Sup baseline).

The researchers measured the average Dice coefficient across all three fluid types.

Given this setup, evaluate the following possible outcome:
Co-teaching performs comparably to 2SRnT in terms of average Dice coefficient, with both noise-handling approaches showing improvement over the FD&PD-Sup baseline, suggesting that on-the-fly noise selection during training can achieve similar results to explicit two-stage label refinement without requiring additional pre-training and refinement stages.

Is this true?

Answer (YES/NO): NO